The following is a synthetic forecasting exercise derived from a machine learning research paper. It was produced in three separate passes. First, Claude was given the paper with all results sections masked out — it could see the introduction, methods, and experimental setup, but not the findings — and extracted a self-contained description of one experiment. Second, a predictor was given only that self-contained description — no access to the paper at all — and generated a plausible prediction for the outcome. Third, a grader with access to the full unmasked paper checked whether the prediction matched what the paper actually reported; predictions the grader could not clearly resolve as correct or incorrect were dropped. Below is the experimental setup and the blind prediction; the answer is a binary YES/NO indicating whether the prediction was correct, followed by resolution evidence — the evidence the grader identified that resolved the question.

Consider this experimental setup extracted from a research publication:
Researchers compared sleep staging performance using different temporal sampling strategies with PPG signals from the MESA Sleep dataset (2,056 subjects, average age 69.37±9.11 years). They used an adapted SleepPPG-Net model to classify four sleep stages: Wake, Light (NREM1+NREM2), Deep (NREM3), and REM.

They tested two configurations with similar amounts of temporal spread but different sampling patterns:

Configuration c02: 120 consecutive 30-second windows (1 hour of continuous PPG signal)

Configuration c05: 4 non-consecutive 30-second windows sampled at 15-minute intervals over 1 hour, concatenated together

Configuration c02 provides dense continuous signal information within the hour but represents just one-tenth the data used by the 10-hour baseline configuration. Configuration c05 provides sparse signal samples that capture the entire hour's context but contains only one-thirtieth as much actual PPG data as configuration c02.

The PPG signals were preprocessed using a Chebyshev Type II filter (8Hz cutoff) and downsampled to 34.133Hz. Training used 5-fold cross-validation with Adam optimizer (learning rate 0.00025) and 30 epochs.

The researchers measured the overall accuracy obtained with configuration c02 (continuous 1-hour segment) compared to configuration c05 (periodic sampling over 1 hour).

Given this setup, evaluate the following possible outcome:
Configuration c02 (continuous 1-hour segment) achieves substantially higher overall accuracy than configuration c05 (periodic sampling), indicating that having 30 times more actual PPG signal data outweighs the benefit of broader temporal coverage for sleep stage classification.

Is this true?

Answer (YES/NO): YES